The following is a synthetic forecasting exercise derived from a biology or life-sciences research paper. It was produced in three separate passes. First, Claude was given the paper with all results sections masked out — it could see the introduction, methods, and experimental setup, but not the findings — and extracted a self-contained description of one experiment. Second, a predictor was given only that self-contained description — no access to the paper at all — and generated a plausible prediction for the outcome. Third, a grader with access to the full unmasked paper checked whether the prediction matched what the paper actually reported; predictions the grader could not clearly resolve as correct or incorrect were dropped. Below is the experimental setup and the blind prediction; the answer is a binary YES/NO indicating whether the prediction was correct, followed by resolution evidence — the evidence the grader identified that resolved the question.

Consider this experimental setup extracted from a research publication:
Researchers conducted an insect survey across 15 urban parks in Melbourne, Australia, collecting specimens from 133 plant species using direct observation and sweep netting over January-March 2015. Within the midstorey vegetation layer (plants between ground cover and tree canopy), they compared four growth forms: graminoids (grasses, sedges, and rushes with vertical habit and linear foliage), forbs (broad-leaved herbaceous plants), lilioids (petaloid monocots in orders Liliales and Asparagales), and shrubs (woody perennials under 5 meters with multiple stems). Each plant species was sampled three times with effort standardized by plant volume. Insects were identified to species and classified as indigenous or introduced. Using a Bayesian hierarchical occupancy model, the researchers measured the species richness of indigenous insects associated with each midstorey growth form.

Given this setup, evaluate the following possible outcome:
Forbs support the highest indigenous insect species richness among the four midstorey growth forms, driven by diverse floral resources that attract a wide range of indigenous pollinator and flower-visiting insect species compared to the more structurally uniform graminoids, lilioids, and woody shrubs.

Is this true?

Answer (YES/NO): NO